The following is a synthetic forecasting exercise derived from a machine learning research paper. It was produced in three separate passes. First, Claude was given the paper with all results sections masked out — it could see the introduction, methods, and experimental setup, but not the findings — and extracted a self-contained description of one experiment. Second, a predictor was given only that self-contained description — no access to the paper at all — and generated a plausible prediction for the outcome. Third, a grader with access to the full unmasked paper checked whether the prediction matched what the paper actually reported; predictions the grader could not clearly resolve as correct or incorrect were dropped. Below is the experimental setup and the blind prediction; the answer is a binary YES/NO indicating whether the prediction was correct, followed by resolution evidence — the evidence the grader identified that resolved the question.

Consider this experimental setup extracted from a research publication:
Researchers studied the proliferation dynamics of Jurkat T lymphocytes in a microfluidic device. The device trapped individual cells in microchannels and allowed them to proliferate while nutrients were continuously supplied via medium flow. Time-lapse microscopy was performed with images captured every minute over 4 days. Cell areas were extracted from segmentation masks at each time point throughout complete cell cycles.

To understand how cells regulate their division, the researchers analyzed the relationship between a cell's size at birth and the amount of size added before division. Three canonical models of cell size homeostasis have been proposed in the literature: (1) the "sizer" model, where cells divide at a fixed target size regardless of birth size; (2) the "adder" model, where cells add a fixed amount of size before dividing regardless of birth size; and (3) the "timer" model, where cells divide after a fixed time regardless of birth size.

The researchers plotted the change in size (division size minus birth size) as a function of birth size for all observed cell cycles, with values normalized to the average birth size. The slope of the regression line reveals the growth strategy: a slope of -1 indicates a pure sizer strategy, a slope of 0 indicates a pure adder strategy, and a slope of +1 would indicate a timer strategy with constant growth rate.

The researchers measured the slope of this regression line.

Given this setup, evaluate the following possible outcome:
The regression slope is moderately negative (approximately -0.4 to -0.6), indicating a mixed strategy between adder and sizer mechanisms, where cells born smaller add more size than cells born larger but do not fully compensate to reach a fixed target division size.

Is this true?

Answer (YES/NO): NO